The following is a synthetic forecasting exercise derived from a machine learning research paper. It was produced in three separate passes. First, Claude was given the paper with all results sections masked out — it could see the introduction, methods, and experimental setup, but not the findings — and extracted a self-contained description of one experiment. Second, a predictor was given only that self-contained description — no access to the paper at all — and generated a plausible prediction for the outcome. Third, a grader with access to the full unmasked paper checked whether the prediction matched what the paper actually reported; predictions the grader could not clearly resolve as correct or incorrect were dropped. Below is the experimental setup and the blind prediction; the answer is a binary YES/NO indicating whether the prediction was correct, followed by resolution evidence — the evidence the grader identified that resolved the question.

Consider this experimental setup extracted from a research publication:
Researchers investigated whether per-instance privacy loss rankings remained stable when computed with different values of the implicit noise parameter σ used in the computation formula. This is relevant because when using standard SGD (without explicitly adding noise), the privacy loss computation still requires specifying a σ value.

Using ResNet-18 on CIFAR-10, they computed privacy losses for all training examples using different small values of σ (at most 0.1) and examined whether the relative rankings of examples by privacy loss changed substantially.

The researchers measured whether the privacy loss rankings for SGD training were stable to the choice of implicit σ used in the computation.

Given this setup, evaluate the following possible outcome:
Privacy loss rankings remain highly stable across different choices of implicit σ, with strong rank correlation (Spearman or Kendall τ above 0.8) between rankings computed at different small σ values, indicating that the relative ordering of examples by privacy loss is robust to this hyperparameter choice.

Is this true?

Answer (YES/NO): NO